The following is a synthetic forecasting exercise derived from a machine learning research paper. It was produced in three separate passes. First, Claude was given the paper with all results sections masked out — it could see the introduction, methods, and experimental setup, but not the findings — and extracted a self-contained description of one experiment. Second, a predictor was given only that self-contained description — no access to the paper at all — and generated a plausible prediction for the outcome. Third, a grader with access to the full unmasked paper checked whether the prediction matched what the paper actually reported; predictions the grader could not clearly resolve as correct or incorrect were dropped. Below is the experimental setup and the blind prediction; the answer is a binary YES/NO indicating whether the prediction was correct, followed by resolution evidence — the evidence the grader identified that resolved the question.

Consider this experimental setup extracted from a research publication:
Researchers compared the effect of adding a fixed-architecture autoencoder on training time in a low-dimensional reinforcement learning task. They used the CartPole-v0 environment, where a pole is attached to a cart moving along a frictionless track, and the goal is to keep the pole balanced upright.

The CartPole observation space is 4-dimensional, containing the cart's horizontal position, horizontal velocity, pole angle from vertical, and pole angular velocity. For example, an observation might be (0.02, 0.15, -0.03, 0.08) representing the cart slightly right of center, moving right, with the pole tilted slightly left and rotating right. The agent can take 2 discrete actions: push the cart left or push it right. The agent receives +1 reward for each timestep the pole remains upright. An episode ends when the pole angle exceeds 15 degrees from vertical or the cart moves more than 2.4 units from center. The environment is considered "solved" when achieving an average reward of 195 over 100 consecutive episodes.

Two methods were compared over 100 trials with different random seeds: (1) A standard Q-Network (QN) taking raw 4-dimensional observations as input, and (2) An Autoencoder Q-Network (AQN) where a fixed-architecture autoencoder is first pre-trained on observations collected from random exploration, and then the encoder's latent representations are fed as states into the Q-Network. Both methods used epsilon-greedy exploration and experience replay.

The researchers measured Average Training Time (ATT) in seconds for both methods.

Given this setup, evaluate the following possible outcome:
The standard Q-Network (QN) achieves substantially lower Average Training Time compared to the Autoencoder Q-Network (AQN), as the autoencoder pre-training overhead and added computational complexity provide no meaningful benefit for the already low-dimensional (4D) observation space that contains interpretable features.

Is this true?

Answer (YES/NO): NO